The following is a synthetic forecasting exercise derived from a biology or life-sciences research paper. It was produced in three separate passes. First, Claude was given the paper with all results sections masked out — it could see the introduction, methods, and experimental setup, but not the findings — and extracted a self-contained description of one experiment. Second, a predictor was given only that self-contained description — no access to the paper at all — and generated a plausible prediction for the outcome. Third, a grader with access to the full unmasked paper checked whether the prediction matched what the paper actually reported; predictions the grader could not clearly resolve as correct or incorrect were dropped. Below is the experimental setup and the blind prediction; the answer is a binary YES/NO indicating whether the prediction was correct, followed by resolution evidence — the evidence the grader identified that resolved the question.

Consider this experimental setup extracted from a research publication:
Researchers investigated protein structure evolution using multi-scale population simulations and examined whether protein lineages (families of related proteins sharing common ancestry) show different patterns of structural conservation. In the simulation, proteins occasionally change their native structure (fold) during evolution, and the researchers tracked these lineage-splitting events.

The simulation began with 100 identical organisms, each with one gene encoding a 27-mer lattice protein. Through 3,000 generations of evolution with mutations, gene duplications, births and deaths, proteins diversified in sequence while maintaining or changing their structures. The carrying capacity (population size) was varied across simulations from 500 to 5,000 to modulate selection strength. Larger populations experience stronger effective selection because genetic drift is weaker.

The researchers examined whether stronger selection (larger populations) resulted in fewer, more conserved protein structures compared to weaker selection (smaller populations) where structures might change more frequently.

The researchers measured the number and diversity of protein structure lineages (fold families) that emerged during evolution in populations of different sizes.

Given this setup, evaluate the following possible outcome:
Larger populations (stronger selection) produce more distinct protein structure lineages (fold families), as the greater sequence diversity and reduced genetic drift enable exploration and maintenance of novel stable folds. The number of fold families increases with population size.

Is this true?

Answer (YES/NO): NO